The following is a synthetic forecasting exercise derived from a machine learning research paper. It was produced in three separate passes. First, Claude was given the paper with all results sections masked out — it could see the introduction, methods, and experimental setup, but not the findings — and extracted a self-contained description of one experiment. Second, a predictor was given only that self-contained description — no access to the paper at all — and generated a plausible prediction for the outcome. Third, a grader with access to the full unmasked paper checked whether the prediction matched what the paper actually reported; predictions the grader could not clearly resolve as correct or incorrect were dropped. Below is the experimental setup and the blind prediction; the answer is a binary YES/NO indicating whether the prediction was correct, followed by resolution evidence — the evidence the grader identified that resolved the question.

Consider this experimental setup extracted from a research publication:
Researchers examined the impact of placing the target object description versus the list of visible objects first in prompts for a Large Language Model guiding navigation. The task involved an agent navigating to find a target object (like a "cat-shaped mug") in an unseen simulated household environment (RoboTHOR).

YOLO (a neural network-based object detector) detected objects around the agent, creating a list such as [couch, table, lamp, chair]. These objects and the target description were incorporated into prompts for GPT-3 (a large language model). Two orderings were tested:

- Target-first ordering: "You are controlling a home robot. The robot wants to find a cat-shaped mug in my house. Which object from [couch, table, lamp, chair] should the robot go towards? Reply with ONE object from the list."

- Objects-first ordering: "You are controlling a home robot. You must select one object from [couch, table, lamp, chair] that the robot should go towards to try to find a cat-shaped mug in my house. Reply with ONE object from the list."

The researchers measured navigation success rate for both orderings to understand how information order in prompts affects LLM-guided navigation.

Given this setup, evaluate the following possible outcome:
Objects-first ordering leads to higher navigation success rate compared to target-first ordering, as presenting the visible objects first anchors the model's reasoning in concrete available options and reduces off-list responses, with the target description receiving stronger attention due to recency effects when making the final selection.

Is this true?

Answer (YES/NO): NO